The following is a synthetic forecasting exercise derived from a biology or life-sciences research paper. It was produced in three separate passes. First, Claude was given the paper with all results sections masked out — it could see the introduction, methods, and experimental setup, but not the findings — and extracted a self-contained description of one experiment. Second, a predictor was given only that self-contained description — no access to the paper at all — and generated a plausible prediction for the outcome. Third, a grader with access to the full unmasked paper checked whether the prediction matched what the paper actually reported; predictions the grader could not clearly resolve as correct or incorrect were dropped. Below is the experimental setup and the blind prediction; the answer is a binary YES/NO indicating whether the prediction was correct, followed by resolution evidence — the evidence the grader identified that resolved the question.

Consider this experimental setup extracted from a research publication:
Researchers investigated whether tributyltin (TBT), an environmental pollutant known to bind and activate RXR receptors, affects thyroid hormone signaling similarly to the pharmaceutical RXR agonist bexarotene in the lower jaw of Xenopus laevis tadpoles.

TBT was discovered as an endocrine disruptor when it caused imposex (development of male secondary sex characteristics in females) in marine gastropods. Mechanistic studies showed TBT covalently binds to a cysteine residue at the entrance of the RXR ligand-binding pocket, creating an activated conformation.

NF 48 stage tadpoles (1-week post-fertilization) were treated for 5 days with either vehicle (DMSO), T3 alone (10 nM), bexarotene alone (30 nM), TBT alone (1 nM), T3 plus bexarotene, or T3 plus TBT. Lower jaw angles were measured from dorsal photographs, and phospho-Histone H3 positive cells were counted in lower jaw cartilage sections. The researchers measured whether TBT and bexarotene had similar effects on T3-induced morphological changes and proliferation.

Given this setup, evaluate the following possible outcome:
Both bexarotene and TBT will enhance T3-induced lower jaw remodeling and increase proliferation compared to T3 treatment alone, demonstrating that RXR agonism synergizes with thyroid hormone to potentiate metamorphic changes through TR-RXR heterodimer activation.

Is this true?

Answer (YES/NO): YES